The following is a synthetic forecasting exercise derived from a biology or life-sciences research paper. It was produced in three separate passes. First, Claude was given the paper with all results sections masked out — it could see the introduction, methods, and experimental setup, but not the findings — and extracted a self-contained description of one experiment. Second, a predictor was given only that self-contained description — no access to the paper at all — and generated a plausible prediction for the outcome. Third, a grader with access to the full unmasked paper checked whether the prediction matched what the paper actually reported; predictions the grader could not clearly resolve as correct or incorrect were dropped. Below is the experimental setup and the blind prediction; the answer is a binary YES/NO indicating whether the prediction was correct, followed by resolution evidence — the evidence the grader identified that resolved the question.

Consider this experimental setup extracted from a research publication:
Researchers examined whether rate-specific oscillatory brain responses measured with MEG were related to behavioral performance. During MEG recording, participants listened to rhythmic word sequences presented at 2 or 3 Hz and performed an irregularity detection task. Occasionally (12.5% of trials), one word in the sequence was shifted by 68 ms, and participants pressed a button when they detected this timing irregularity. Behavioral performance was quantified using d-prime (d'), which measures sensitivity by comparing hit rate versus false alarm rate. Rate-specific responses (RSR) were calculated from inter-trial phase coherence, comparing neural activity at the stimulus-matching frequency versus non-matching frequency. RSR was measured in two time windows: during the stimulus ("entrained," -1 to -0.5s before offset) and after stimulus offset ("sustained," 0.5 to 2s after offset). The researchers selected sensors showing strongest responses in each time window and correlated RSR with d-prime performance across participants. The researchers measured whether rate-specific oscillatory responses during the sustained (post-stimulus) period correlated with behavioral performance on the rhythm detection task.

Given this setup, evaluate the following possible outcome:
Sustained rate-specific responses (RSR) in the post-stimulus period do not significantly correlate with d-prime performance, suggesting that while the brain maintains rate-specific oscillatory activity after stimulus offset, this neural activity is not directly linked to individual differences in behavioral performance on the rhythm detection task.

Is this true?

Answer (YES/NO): YES